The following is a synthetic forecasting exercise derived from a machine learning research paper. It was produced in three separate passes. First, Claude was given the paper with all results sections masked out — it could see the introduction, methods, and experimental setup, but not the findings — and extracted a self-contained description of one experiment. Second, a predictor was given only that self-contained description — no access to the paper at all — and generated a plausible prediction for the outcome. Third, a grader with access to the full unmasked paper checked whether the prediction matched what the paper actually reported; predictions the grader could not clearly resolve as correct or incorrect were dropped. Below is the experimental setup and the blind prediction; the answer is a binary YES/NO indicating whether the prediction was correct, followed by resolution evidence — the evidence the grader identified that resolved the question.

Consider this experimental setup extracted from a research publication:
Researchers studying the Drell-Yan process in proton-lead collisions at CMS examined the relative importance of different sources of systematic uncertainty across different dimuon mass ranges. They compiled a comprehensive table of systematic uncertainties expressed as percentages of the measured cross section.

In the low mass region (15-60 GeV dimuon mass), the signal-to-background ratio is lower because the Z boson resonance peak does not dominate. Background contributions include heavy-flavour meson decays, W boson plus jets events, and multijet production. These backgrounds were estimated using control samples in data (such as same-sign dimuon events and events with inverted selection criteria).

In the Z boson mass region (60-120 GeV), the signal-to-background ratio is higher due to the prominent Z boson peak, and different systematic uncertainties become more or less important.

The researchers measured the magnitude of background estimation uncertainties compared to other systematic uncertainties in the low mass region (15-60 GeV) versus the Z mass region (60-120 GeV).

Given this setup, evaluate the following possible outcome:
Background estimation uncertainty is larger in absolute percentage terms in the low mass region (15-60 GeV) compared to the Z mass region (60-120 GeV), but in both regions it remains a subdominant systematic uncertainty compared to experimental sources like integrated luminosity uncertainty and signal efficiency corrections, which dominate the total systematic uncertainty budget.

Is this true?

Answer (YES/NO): NO